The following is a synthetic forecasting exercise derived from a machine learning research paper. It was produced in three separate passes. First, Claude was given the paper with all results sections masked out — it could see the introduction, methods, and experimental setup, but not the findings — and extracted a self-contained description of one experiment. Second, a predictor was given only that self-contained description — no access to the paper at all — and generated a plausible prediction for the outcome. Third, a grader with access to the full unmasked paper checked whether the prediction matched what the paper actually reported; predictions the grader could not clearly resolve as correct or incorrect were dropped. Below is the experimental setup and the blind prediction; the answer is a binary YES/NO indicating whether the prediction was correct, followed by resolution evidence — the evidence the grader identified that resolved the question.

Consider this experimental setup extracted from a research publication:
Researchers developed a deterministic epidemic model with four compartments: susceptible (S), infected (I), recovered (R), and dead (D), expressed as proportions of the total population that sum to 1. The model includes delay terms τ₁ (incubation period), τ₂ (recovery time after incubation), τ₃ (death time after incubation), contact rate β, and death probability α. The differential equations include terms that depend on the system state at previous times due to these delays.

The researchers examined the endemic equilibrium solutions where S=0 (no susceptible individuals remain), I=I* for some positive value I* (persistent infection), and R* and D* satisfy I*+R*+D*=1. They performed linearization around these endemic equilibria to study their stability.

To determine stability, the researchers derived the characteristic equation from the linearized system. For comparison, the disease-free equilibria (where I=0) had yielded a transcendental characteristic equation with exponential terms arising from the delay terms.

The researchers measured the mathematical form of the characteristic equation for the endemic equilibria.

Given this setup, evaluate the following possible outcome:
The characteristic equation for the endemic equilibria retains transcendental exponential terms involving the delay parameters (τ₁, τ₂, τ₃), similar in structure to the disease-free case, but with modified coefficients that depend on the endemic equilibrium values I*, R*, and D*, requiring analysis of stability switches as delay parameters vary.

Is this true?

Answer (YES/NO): NO